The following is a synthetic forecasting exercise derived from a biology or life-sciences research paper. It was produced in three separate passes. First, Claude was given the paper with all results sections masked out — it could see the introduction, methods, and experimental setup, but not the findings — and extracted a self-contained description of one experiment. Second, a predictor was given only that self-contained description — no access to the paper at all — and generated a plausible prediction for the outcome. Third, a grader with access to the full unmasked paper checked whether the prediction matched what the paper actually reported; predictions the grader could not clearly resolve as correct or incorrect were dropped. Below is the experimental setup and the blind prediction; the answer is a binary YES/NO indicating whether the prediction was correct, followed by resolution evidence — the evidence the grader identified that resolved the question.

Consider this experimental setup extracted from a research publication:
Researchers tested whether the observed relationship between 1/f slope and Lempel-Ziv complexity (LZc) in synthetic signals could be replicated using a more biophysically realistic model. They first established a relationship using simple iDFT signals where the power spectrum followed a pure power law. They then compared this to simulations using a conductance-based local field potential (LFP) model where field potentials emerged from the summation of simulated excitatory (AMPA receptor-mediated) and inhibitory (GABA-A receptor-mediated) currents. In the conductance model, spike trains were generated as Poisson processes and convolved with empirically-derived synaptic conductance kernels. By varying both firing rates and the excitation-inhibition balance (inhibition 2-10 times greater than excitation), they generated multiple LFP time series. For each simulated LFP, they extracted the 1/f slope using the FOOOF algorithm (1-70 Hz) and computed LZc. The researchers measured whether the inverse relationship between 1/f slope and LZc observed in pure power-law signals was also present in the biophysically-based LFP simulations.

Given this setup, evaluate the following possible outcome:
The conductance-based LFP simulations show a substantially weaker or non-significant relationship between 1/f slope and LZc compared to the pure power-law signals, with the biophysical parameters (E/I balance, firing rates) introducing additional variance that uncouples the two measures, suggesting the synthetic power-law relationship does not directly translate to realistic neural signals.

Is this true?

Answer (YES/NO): NO